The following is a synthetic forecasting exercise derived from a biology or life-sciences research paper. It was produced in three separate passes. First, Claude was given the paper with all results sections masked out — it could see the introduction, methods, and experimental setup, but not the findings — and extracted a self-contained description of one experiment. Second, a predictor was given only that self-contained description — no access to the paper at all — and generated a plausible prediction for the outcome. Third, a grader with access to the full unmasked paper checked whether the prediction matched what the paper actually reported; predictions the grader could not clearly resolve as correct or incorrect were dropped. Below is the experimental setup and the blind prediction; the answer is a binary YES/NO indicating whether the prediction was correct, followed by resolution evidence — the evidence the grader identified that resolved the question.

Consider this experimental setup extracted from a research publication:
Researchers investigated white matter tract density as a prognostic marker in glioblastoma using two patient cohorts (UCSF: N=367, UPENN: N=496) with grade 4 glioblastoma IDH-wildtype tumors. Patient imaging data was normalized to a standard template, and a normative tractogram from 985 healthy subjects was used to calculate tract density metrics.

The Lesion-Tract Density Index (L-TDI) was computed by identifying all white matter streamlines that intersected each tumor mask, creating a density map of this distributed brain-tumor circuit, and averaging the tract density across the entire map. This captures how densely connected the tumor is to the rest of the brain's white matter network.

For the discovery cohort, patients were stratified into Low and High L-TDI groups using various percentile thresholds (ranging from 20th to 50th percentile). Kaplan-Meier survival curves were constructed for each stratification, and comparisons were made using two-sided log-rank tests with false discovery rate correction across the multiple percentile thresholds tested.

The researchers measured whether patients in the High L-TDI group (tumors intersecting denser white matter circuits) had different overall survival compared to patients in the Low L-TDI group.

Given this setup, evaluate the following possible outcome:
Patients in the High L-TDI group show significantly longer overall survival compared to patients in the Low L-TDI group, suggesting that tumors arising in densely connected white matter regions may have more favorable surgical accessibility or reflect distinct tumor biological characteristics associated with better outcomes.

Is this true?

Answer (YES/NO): NO